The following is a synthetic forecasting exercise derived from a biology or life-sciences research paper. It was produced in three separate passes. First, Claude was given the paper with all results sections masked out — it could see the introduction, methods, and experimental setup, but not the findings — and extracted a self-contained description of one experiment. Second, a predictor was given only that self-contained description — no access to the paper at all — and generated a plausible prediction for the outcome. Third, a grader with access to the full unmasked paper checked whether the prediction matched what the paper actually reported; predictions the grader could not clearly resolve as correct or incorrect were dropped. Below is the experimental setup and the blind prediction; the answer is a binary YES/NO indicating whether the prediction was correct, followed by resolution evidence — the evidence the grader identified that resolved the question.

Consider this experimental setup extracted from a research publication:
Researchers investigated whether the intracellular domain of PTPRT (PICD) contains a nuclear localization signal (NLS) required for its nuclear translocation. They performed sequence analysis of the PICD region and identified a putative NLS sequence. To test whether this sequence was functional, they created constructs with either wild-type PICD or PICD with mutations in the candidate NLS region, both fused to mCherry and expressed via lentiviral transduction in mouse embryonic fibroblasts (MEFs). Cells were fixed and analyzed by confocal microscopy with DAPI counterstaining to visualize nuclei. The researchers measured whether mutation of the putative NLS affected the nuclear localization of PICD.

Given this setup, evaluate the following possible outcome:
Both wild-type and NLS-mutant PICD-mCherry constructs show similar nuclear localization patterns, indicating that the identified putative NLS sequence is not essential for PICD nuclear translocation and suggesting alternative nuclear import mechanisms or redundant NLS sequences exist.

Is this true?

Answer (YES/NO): NO